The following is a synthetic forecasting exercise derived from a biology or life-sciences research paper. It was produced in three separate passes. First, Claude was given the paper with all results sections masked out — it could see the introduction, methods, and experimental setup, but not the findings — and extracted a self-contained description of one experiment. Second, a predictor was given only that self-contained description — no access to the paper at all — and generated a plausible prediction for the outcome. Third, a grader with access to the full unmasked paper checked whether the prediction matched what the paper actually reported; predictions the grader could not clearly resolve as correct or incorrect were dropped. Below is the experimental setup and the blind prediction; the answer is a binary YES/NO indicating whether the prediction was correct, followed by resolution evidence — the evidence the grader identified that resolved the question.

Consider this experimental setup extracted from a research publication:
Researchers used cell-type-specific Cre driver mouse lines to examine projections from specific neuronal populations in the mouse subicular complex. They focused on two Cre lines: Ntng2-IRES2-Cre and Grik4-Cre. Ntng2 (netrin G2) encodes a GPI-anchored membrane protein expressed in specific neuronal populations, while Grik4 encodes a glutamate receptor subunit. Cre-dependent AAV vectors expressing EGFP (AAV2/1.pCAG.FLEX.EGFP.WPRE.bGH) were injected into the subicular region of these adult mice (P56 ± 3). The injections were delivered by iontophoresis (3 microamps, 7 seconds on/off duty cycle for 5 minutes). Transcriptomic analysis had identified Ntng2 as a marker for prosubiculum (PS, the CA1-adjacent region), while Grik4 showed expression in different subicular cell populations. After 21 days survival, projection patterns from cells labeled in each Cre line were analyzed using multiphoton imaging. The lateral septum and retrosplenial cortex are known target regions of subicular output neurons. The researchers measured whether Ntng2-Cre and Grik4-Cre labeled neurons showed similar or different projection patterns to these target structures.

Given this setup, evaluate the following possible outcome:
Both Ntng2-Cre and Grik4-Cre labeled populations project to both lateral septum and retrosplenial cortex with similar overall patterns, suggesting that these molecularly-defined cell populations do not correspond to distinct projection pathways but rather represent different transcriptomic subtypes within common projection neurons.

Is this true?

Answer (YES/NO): NO